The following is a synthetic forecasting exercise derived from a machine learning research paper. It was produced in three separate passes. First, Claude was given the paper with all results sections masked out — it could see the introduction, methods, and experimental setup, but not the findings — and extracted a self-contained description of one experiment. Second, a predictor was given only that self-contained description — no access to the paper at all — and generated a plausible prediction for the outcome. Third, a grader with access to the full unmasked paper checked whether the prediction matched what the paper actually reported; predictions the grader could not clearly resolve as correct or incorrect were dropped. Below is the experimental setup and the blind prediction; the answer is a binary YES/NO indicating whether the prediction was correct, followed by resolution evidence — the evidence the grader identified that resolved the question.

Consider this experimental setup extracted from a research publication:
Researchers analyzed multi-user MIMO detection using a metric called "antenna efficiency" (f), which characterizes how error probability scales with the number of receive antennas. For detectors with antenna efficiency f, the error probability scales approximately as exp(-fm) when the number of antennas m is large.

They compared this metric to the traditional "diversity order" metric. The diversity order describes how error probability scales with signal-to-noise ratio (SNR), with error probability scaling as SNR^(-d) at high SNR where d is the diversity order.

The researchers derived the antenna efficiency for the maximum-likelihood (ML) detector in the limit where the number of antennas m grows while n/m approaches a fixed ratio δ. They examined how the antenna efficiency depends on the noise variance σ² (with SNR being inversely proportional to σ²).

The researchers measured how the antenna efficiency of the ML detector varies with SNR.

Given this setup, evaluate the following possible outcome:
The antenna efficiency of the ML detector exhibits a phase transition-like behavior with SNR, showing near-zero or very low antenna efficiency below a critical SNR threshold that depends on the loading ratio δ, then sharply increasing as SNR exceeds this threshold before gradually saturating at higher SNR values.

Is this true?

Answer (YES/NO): NO